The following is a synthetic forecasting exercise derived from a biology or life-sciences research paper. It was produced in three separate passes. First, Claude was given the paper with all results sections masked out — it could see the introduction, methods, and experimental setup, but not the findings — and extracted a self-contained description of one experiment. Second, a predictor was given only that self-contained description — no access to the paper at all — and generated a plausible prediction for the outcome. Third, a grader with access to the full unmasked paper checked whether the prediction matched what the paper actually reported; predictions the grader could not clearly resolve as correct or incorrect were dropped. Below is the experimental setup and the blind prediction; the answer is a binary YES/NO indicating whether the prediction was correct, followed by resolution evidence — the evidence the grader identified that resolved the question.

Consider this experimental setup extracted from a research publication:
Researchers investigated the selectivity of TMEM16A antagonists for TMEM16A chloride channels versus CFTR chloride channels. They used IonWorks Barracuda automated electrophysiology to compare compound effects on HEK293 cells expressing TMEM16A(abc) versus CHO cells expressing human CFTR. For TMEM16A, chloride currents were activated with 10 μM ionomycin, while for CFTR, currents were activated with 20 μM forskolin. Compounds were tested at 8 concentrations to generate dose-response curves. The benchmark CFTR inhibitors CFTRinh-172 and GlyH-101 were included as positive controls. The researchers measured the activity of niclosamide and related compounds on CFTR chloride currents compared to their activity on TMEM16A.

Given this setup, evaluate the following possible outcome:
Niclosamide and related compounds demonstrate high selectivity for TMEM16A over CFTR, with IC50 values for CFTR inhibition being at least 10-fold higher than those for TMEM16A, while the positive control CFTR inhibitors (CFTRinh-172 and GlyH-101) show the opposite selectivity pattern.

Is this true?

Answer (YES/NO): NO